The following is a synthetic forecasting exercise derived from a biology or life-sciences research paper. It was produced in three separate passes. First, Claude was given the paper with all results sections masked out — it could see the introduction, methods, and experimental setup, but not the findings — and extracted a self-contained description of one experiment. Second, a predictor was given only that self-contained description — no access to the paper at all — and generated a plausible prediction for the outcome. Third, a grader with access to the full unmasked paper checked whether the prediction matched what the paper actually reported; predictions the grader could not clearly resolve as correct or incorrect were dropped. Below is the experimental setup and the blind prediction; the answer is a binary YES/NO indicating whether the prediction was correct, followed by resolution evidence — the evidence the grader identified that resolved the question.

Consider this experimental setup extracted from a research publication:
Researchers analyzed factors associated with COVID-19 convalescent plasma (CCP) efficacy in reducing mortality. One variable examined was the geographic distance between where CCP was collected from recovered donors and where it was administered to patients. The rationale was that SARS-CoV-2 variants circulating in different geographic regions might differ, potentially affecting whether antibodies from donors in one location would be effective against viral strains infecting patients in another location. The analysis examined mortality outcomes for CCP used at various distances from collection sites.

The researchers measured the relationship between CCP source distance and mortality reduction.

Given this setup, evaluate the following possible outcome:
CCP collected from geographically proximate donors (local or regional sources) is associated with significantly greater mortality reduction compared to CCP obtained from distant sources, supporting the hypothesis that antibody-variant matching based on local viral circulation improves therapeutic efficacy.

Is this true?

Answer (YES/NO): YES